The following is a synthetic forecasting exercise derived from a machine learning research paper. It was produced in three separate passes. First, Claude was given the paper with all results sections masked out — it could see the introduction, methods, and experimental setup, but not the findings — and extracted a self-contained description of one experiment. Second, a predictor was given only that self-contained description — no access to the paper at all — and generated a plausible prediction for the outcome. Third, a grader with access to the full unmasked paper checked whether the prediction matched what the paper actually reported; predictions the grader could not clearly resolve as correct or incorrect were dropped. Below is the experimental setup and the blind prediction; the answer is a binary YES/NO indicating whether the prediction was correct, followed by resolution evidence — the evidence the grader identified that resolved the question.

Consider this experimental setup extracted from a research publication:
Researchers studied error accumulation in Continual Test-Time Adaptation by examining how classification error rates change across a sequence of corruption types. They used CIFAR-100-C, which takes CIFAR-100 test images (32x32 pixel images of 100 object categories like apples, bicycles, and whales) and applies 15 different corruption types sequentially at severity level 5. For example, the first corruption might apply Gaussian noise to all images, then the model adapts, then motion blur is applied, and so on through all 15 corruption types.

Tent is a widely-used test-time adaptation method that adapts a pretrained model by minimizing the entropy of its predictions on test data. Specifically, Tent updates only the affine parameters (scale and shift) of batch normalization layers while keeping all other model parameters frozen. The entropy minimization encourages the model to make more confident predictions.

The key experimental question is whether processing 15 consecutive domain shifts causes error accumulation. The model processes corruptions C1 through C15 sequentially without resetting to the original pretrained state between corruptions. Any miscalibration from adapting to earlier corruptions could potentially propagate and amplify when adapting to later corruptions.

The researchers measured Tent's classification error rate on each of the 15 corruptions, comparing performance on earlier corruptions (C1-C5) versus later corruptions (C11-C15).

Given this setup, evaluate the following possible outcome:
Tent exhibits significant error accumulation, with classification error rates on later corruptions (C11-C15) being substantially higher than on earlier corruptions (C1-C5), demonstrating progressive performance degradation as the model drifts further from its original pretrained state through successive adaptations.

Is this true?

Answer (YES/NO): YES